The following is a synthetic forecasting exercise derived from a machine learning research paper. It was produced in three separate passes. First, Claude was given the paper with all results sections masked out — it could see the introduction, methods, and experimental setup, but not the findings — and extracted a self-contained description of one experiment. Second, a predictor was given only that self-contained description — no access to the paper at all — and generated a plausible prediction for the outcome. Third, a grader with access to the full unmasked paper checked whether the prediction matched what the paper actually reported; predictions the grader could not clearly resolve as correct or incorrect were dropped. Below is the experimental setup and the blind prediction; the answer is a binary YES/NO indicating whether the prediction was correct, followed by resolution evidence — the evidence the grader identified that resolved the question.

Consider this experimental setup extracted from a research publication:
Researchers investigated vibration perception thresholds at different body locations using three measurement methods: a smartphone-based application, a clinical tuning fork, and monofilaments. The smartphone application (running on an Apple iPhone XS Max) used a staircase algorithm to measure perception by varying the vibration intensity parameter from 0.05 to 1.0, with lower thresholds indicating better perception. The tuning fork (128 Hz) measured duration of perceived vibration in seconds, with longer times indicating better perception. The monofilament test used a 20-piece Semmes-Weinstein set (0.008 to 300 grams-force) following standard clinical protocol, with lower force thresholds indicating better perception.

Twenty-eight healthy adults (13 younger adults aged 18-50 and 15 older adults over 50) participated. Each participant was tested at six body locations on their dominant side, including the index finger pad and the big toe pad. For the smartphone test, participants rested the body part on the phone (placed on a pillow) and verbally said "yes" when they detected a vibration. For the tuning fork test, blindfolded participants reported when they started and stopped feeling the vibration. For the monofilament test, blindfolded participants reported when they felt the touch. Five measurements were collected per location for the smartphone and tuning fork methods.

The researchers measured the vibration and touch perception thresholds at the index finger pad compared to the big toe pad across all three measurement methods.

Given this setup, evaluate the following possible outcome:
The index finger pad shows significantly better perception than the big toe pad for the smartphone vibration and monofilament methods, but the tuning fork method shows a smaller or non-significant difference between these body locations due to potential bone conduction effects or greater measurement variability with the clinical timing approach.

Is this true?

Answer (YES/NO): NO